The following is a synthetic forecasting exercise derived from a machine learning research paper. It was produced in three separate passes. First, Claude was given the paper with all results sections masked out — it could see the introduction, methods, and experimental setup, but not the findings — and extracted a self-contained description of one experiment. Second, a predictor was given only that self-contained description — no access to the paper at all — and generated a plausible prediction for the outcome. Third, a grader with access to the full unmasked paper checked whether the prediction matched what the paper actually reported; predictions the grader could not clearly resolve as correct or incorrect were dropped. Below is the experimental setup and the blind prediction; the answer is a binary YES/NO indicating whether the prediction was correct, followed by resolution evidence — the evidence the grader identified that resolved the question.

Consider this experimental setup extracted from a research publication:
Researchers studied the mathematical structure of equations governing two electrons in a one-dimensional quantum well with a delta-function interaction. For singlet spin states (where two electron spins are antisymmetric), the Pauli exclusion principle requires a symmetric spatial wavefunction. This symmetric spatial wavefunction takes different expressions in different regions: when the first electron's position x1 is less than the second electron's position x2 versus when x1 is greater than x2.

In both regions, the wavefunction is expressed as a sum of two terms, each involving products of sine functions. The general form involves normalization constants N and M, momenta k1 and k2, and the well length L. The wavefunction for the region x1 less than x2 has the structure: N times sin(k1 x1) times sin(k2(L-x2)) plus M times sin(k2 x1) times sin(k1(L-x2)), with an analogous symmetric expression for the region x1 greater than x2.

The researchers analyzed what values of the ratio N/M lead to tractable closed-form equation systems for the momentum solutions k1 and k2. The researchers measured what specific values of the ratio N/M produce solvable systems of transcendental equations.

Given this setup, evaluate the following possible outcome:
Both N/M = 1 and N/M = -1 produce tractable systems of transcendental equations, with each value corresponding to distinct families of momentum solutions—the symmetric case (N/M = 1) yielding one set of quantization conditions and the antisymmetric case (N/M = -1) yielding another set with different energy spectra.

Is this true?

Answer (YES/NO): YES